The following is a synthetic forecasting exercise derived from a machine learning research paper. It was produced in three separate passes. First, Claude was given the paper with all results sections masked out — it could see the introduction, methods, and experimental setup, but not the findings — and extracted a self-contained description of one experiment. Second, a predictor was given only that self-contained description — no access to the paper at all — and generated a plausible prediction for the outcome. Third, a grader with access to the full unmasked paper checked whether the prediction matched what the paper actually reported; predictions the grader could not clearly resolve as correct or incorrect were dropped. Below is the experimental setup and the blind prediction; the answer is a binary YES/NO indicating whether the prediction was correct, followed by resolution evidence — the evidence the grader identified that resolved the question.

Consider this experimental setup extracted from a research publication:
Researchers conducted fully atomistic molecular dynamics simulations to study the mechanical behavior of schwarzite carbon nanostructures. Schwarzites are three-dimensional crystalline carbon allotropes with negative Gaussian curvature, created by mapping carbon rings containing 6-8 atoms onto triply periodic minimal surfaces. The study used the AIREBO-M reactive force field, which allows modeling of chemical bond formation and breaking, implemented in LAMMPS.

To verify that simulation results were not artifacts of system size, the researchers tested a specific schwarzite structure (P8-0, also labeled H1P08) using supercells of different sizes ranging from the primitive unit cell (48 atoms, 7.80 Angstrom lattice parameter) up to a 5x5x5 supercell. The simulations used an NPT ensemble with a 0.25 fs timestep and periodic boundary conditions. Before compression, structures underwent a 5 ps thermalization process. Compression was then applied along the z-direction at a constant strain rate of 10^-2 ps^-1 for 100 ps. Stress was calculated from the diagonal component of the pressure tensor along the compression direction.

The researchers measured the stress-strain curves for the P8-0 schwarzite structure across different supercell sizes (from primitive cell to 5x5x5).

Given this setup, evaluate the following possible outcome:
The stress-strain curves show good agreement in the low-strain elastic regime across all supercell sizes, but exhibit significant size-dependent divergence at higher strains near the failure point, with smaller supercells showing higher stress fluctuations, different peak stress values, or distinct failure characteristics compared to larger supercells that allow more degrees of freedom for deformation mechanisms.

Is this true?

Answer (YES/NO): NO